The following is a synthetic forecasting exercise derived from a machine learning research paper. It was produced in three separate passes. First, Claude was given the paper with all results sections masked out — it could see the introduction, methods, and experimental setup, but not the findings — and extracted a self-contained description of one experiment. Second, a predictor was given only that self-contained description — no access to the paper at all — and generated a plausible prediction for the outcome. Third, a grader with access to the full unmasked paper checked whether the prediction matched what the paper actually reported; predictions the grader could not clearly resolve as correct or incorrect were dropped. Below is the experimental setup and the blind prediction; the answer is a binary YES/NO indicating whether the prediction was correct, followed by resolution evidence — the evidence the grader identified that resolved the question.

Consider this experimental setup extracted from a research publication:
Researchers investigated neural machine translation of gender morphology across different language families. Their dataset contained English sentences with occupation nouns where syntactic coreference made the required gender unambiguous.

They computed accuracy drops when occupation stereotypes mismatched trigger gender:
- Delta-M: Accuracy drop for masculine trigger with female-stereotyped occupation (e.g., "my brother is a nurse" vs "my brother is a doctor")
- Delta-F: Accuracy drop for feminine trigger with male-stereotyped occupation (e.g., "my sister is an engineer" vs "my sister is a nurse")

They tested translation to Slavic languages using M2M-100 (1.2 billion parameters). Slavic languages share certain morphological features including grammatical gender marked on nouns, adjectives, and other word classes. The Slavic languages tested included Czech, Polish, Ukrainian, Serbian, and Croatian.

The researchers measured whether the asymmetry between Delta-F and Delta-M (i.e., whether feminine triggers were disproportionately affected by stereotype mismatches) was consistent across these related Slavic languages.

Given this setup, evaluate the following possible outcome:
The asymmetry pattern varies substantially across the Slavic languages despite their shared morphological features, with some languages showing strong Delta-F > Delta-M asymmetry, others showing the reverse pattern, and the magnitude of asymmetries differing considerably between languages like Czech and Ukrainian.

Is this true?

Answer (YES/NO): NO